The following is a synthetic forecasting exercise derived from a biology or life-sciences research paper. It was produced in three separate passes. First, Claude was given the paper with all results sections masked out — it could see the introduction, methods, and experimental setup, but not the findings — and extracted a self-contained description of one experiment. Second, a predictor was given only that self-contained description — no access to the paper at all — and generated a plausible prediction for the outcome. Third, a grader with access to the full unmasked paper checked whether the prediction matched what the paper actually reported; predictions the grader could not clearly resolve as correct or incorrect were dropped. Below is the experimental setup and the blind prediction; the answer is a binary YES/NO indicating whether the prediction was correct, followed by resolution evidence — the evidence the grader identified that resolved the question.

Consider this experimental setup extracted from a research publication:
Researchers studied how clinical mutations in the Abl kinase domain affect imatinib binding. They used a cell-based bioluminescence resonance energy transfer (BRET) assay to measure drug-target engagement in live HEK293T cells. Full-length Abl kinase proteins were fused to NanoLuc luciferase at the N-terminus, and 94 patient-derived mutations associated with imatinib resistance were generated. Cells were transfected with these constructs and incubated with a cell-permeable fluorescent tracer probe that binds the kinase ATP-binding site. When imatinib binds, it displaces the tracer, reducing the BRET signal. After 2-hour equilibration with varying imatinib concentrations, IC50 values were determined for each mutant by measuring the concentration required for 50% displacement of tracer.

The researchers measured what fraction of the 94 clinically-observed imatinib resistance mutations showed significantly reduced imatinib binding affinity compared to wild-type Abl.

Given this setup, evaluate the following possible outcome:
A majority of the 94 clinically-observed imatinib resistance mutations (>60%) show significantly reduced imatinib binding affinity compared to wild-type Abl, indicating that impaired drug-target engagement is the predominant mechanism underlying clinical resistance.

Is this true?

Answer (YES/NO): YES